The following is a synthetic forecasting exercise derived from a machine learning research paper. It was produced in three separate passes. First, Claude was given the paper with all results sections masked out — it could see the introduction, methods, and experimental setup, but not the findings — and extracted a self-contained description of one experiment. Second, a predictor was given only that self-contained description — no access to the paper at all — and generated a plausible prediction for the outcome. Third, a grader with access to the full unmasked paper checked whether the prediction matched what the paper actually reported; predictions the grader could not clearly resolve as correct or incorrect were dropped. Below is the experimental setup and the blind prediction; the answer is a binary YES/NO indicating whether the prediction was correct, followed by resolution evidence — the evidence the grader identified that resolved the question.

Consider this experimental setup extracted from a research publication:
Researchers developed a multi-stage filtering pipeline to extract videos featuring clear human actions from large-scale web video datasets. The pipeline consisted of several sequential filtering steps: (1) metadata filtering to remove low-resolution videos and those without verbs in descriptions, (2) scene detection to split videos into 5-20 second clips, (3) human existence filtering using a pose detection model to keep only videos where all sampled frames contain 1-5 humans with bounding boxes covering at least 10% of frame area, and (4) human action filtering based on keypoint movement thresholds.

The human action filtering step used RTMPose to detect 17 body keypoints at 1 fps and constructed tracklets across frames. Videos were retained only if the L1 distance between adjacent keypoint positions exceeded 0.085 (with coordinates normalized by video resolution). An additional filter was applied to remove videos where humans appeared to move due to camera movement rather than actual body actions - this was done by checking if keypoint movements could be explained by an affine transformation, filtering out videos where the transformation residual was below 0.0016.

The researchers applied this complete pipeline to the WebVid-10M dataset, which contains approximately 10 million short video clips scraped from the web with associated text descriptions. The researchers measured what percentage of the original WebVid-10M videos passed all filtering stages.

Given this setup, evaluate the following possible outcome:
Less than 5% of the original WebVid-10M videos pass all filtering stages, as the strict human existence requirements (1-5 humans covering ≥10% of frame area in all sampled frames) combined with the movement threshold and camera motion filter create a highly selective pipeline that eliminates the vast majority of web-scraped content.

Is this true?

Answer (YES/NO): YES